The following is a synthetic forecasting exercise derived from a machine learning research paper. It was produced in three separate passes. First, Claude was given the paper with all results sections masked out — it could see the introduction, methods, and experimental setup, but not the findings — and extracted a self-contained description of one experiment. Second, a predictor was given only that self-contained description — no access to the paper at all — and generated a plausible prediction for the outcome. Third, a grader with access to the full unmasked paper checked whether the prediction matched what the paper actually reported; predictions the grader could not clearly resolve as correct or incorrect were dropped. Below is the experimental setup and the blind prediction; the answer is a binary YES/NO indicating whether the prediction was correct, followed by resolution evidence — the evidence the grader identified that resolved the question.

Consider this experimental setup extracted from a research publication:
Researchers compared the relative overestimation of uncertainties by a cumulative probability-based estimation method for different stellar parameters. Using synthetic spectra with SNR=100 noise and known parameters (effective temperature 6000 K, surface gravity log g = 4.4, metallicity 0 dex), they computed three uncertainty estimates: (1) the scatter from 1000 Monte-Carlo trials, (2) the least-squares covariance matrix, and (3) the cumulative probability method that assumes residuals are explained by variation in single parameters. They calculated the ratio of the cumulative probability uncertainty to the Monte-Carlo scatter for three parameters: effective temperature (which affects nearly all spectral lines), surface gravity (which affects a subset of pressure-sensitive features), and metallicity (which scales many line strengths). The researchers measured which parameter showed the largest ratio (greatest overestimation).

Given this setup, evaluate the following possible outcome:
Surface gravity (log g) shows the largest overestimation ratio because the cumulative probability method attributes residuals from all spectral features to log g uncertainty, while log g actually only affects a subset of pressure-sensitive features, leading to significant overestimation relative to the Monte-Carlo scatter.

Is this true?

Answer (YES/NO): YES